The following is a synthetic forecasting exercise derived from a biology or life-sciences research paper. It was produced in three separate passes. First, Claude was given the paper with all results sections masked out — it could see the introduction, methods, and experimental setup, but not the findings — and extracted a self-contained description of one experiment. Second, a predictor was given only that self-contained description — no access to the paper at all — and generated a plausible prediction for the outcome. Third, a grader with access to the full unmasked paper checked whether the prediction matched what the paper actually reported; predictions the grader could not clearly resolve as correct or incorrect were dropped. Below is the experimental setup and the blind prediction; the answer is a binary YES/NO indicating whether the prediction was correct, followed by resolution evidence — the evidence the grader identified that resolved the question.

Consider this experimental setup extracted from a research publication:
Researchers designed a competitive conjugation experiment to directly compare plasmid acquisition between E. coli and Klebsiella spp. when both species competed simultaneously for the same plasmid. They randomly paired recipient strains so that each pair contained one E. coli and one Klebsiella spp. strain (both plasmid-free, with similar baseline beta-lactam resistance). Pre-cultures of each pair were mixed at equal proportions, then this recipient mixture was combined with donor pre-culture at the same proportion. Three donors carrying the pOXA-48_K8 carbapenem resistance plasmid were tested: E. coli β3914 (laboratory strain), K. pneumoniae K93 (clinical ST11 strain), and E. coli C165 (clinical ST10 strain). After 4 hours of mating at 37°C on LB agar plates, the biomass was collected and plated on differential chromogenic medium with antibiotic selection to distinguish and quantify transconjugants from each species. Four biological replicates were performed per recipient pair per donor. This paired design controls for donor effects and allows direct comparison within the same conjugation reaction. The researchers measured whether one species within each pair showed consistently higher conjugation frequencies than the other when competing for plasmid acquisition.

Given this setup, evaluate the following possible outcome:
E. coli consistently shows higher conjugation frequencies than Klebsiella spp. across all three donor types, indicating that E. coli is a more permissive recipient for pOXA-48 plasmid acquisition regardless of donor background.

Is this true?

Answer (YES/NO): NO